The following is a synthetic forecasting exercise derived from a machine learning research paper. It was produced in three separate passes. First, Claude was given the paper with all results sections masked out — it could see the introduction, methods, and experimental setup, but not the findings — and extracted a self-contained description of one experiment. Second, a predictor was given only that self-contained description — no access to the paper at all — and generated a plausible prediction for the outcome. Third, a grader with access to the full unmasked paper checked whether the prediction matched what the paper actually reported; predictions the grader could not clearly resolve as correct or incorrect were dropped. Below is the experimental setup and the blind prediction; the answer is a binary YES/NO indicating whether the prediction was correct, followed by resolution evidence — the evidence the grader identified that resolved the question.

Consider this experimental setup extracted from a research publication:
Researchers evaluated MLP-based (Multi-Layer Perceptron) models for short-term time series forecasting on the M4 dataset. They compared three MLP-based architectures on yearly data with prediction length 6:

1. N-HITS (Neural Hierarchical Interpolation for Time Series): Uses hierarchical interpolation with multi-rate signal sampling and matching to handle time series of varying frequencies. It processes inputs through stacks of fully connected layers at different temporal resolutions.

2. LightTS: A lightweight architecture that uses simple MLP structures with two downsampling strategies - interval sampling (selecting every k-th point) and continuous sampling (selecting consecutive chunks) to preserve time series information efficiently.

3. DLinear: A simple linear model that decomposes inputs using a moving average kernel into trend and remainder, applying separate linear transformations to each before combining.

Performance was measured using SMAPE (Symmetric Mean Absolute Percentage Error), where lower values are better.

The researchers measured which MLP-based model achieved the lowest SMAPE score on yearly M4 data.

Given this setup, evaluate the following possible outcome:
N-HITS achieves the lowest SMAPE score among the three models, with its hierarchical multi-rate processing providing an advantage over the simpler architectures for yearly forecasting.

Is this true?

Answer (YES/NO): YES